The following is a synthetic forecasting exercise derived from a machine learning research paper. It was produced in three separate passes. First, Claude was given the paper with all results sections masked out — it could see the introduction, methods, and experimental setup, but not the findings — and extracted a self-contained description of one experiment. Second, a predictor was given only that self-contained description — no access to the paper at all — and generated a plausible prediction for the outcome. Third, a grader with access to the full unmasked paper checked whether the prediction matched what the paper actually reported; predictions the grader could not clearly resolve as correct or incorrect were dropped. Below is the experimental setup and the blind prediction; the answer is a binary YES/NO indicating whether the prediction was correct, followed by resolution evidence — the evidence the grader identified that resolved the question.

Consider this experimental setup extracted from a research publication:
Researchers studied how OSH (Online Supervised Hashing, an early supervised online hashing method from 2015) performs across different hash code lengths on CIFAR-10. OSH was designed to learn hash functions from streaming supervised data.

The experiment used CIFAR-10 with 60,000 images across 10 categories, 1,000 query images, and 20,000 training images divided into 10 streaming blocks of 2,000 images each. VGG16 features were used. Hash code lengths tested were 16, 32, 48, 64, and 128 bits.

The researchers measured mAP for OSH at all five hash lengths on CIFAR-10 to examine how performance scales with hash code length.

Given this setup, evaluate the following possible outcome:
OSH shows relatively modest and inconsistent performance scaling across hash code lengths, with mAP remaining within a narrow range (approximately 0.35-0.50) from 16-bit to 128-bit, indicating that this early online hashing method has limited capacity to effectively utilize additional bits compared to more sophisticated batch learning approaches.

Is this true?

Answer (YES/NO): NO